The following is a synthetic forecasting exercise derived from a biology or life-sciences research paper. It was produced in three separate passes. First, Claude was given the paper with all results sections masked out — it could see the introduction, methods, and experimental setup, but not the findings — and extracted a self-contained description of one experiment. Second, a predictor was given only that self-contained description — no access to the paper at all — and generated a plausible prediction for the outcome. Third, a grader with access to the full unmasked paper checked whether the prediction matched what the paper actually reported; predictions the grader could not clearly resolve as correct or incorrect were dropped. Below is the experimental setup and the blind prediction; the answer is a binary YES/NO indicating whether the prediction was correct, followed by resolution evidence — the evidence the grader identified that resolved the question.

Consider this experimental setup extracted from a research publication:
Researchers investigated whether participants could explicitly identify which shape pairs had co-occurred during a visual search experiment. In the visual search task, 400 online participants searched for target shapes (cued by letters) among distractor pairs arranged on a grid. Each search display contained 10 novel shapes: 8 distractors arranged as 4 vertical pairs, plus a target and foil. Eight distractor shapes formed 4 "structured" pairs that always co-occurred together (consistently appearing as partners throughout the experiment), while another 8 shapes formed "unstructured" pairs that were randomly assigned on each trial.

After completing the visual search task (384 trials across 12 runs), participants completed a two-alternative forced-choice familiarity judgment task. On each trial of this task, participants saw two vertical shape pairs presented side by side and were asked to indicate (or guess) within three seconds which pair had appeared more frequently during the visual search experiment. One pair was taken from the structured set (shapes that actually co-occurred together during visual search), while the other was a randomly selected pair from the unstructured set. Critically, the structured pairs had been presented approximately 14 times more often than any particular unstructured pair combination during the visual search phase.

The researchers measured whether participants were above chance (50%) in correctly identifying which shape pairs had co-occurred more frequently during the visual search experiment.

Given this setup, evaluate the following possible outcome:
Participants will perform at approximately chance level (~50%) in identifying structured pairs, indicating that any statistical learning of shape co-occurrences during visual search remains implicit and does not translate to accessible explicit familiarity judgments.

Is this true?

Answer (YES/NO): YES